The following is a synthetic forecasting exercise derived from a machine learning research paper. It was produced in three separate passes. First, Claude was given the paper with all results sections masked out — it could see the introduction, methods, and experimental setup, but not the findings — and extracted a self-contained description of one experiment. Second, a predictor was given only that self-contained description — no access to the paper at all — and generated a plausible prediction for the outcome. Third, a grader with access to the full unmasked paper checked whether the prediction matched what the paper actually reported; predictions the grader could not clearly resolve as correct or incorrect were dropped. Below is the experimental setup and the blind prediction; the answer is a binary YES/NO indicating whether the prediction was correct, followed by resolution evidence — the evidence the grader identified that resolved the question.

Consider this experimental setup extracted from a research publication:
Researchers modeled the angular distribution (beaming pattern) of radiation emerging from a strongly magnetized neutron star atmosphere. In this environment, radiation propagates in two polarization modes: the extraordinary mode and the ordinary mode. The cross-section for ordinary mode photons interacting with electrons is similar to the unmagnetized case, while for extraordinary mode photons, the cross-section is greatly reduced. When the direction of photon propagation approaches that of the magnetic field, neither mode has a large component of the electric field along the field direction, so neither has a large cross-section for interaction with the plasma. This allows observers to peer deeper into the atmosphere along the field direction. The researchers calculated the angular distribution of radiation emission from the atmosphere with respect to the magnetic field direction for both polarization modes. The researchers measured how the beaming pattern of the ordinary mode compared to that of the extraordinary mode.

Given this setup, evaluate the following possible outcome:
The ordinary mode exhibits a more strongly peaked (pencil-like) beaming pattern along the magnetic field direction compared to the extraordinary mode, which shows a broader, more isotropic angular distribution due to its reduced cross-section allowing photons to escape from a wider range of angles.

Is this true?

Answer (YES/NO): YES